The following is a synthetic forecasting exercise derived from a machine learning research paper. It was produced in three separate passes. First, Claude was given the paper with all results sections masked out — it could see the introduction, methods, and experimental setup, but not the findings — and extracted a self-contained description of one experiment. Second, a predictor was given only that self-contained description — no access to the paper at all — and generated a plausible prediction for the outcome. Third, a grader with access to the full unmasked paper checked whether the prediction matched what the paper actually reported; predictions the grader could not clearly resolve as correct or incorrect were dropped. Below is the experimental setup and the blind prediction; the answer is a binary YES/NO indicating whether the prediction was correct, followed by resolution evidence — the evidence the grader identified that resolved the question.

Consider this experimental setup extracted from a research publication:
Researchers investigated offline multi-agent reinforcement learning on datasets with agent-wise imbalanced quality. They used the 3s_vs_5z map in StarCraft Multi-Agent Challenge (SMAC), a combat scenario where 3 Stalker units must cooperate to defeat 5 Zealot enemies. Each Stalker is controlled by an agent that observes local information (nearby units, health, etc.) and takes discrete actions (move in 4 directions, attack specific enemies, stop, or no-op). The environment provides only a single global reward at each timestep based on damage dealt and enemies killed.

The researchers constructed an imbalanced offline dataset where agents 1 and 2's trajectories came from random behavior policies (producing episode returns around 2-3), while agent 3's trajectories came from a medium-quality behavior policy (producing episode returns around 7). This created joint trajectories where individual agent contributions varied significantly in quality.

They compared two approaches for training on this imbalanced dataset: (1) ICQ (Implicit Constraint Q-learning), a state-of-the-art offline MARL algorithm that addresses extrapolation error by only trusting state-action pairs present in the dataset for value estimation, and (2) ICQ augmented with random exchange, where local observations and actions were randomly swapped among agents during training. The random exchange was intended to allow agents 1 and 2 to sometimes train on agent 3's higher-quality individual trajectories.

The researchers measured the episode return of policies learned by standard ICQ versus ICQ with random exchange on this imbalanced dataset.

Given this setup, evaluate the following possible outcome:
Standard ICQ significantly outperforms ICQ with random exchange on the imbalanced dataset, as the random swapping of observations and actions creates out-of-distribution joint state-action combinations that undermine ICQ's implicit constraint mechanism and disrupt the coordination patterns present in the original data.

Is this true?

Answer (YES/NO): NO